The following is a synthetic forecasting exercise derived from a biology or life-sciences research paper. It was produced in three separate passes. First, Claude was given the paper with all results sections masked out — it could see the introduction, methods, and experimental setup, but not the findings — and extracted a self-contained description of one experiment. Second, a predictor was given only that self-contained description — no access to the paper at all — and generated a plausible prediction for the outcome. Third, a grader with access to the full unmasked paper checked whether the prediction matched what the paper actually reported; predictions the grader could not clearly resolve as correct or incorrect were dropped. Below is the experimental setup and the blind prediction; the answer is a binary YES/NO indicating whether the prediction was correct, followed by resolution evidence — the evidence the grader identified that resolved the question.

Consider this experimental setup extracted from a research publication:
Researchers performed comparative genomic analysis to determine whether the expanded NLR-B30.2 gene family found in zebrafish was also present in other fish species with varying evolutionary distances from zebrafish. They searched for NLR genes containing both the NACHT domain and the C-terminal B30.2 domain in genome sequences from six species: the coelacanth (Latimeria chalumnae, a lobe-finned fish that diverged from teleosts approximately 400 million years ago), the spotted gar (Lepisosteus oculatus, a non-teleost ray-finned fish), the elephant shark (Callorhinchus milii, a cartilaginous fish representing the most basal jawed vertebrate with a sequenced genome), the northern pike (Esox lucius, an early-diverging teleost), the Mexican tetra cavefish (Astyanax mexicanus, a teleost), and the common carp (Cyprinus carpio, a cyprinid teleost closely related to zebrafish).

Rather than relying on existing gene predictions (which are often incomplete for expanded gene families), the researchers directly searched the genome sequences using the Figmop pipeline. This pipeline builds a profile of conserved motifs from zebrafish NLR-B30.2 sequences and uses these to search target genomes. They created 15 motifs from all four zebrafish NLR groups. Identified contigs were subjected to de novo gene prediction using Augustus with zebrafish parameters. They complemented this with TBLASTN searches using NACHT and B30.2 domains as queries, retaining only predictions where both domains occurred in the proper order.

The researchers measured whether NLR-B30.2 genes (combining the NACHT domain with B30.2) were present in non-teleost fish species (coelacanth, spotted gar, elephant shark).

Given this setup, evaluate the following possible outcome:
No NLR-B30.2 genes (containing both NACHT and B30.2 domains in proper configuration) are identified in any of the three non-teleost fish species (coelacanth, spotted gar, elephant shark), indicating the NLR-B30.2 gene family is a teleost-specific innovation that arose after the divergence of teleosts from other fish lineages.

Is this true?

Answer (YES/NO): NO